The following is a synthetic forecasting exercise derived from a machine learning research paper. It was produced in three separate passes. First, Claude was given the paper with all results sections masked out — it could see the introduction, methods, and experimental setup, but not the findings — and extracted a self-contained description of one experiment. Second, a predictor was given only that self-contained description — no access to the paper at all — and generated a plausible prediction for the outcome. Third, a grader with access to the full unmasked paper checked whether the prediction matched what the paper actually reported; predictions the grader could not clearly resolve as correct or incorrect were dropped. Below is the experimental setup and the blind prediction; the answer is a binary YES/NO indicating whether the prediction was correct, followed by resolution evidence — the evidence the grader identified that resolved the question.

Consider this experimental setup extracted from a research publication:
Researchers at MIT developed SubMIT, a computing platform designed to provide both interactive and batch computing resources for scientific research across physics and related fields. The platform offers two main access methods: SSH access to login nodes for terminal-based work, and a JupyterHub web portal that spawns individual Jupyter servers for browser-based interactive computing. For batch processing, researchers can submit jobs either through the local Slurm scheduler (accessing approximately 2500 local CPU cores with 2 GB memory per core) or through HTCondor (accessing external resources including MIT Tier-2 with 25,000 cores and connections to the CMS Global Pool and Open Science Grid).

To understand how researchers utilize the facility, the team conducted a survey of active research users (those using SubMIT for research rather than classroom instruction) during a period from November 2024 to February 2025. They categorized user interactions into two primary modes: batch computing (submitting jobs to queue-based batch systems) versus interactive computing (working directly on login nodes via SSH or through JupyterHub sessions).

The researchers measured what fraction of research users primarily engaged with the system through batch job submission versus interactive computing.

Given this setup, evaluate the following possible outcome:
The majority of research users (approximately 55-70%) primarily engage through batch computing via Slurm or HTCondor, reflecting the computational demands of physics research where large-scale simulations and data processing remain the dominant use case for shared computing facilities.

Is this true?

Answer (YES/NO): NO